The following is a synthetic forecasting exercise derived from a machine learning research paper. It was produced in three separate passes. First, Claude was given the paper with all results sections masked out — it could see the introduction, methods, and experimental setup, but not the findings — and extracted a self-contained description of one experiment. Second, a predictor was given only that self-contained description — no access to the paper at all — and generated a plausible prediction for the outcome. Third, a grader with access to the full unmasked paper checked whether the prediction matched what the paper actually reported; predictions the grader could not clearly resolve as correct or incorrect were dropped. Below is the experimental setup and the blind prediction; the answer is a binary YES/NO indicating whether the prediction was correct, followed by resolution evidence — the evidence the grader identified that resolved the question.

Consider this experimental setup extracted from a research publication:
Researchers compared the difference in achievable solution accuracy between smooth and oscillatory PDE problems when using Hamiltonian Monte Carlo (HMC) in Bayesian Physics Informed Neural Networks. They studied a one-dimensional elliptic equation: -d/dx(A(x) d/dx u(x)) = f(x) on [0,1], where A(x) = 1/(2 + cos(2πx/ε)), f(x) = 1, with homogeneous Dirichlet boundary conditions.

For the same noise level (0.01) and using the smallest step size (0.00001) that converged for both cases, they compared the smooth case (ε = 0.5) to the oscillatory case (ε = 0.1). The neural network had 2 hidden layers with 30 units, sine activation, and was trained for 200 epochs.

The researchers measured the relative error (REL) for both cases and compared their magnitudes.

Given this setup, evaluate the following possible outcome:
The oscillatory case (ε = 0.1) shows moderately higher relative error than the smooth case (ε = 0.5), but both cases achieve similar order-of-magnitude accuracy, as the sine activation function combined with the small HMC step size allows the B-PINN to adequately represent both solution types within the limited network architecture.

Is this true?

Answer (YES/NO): NO